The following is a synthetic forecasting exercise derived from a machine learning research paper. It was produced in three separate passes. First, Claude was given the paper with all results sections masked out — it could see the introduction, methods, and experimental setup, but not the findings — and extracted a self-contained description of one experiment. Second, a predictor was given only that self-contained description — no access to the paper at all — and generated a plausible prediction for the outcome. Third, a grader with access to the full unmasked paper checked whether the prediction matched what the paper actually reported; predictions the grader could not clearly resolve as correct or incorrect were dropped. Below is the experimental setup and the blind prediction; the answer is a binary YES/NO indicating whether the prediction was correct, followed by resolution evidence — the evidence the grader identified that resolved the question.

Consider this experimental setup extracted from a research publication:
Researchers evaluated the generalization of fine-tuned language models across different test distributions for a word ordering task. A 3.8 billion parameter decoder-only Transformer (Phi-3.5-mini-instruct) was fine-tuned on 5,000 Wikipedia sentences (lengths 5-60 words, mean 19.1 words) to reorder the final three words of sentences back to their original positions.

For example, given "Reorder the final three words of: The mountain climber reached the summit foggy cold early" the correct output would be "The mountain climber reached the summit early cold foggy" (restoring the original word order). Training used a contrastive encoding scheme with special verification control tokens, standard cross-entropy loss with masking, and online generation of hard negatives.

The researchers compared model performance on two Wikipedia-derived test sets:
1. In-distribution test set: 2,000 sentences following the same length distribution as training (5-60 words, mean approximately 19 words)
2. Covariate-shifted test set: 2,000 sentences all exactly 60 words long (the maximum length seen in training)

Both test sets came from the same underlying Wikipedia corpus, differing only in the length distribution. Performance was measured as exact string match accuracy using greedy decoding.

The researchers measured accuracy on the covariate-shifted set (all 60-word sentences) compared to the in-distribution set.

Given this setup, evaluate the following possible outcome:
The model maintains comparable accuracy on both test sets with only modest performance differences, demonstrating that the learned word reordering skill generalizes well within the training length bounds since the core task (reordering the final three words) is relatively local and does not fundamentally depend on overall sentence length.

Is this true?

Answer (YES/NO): YES